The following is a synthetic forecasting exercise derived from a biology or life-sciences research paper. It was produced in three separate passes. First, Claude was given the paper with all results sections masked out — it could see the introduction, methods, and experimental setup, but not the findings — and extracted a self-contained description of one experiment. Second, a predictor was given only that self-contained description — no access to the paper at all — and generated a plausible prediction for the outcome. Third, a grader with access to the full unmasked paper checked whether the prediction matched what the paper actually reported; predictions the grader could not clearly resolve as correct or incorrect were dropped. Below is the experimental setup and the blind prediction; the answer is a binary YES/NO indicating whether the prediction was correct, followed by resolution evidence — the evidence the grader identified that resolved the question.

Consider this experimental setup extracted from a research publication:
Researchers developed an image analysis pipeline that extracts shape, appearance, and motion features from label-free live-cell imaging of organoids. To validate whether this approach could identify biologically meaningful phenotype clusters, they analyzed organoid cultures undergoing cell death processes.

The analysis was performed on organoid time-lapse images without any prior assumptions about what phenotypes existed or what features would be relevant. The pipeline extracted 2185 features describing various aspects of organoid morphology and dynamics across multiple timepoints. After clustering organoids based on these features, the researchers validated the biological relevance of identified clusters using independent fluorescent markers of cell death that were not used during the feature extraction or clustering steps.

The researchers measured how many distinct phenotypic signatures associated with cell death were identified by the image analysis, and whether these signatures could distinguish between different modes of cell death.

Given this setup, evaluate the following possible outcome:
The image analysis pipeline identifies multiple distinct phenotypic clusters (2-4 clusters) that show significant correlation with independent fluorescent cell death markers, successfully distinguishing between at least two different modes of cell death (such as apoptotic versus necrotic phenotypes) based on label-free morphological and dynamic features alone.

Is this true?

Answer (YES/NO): YES